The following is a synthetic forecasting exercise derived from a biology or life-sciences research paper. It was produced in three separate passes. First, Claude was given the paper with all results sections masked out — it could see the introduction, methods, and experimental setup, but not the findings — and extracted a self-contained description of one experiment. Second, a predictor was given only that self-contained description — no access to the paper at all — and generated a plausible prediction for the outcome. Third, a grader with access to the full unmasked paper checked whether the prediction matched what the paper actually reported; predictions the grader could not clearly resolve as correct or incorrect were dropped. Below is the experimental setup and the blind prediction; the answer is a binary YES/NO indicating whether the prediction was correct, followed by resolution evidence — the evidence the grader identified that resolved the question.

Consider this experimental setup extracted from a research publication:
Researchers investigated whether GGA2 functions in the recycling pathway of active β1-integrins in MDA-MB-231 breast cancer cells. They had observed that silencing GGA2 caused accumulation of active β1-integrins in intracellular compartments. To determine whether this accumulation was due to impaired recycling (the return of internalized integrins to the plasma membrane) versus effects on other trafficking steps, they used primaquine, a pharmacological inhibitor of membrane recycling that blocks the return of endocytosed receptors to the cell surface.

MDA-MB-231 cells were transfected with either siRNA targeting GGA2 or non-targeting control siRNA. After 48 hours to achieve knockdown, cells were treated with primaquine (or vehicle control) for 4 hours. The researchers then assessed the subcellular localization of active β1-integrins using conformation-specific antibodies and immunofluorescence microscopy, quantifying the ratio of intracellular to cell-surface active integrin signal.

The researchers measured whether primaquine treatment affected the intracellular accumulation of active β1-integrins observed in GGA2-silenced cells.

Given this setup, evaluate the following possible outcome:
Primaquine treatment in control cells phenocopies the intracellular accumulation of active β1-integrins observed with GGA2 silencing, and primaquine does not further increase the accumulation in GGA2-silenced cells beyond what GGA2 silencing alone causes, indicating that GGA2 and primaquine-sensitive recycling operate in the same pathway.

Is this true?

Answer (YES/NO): YES